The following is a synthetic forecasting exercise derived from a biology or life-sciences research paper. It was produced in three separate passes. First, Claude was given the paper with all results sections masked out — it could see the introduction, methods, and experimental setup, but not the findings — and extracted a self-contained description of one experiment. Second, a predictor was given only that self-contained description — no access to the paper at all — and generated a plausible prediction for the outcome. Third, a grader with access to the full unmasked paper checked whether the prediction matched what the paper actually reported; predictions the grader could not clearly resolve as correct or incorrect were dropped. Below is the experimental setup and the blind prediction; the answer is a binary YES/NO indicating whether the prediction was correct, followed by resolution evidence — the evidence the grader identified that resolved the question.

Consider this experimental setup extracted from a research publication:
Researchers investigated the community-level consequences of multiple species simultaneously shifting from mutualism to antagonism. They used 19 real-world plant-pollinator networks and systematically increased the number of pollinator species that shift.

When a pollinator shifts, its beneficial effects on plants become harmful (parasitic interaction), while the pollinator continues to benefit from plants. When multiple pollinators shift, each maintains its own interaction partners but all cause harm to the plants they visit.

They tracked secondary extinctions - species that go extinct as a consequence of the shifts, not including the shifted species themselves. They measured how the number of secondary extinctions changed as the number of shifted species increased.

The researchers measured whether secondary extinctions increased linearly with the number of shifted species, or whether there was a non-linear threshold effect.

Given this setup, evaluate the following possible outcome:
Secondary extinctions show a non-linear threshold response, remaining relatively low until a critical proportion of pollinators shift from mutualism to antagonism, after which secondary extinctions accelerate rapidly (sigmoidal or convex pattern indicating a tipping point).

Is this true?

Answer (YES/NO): NO